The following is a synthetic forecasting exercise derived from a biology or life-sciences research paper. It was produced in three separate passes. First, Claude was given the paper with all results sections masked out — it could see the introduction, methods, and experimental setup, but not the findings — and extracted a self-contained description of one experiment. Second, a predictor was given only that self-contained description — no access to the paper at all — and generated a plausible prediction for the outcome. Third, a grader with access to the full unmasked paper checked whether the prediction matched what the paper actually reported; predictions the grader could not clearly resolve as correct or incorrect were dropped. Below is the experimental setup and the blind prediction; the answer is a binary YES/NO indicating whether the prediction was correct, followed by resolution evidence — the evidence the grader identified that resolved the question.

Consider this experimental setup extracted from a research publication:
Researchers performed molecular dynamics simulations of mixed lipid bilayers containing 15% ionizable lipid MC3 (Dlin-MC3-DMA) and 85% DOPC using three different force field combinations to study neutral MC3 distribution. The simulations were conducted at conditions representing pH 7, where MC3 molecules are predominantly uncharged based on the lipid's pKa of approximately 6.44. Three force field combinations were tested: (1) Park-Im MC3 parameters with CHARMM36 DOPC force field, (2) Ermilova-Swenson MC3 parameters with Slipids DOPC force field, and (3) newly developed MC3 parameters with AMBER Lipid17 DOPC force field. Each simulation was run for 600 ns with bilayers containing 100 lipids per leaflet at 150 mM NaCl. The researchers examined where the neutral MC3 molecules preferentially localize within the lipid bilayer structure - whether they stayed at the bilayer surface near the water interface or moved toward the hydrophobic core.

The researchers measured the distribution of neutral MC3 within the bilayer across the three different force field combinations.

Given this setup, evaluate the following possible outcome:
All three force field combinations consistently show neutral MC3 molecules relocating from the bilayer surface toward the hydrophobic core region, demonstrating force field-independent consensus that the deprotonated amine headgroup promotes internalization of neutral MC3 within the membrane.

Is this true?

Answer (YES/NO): NO